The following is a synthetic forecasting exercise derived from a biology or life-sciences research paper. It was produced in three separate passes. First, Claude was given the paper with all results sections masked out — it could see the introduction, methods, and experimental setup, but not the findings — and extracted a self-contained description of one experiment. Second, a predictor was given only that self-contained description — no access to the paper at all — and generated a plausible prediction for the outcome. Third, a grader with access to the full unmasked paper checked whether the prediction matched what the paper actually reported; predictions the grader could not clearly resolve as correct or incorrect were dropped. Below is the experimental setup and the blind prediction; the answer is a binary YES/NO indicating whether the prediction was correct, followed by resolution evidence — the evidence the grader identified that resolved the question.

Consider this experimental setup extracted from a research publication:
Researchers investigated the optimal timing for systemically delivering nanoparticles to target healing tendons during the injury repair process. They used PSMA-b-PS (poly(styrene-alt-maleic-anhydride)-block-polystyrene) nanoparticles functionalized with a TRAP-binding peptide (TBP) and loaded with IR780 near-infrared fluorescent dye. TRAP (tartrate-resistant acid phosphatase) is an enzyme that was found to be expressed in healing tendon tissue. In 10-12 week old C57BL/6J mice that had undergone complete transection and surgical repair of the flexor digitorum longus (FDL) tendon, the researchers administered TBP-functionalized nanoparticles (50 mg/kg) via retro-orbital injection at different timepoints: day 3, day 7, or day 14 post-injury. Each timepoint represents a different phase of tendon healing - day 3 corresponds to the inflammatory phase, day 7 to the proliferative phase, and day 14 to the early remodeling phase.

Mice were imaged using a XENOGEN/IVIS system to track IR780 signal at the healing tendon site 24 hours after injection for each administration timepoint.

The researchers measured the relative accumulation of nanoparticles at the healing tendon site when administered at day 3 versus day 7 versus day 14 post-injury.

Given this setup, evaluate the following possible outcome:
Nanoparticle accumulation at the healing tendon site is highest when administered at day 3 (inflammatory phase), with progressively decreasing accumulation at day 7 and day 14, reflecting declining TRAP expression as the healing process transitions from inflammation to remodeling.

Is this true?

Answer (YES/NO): NO